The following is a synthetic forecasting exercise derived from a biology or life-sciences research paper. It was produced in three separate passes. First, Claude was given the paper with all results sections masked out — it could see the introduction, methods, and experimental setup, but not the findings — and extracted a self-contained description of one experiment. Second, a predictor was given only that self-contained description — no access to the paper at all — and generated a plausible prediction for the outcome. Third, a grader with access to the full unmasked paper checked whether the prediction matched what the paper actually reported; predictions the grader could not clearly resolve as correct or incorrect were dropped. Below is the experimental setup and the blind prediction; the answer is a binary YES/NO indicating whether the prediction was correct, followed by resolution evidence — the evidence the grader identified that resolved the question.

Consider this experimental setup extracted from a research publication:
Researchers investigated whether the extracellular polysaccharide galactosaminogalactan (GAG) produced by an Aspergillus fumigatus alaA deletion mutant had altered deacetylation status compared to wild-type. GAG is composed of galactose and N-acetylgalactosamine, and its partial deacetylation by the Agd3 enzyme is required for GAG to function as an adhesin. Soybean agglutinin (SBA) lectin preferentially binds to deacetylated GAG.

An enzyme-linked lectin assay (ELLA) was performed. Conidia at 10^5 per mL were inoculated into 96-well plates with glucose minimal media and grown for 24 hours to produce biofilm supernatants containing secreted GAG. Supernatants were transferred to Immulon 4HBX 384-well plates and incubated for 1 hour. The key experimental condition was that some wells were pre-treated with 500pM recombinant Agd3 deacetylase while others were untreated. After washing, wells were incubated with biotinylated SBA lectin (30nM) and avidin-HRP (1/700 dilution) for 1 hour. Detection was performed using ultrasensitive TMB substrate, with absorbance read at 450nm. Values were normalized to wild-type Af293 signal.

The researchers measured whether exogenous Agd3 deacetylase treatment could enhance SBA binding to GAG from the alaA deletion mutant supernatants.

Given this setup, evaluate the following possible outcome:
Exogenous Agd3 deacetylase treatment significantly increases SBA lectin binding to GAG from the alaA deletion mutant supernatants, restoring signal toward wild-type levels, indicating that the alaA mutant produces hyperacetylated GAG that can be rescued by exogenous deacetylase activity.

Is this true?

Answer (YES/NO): YES